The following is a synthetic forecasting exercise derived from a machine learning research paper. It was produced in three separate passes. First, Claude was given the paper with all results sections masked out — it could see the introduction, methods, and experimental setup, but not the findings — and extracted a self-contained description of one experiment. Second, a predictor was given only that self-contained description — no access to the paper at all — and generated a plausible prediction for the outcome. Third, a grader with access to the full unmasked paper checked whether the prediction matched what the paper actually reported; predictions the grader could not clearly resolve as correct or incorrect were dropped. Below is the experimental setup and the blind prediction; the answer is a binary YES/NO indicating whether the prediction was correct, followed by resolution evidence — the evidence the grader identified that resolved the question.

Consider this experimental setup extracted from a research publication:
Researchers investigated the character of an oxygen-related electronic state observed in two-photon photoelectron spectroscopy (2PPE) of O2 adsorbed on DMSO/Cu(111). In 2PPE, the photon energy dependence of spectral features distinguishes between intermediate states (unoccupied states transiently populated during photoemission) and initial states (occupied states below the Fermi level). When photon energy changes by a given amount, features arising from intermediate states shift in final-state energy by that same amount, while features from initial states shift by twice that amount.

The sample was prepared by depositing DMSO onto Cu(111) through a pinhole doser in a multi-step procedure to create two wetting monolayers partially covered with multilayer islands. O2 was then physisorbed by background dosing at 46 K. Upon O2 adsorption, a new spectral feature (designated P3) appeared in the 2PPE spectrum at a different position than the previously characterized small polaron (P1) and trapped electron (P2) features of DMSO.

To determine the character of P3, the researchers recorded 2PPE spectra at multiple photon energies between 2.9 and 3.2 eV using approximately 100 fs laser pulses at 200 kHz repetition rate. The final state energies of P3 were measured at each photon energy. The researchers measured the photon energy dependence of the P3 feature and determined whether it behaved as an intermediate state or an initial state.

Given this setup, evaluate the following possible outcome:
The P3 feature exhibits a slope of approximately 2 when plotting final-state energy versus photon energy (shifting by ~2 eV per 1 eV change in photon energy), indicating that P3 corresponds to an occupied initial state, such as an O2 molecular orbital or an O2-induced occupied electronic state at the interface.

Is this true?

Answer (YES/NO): YES